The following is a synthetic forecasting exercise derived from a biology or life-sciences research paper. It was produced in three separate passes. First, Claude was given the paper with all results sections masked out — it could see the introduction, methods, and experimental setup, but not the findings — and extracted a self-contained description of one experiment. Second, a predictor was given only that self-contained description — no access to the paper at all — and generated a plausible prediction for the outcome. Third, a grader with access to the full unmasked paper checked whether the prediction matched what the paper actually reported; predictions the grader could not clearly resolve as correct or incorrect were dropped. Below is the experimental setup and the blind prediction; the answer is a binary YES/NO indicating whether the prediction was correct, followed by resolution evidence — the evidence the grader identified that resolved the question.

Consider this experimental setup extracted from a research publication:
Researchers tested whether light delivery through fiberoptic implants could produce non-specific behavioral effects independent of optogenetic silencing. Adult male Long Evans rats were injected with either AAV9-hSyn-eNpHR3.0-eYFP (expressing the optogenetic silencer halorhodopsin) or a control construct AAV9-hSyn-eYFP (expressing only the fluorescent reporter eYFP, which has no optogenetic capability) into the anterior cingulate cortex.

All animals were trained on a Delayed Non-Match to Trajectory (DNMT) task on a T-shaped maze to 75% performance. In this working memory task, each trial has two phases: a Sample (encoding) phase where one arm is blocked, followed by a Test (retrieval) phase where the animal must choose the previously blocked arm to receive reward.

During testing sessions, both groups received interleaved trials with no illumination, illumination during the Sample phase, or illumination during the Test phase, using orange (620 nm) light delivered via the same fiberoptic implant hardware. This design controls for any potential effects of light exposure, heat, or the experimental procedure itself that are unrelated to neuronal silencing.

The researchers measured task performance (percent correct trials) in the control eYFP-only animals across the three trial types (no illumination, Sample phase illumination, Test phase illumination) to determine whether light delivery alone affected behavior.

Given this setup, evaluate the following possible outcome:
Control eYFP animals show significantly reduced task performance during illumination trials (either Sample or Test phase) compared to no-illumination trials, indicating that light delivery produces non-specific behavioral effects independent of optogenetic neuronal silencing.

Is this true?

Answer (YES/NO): NO